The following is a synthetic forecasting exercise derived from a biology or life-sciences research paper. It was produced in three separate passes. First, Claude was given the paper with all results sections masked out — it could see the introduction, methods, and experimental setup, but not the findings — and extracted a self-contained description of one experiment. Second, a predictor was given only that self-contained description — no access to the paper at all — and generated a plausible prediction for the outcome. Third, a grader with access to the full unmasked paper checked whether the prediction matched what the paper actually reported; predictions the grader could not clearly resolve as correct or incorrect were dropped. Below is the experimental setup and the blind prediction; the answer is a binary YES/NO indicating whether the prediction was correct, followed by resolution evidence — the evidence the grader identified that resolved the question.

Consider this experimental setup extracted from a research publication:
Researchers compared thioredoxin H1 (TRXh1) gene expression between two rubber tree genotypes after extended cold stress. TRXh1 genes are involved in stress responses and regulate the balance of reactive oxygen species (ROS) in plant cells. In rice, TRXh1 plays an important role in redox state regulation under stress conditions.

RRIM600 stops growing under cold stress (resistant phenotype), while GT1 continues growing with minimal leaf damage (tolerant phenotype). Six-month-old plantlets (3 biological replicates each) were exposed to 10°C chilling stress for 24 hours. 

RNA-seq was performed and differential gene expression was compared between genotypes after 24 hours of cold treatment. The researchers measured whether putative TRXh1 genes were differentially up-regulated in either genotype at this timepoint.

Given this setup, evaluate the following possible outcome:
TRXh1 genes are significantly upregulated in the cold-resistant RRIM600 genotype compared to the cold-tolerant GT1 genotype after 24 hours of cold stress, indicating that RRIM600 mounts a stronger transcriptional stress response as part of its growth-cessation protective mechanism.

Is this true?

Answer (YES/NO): YES